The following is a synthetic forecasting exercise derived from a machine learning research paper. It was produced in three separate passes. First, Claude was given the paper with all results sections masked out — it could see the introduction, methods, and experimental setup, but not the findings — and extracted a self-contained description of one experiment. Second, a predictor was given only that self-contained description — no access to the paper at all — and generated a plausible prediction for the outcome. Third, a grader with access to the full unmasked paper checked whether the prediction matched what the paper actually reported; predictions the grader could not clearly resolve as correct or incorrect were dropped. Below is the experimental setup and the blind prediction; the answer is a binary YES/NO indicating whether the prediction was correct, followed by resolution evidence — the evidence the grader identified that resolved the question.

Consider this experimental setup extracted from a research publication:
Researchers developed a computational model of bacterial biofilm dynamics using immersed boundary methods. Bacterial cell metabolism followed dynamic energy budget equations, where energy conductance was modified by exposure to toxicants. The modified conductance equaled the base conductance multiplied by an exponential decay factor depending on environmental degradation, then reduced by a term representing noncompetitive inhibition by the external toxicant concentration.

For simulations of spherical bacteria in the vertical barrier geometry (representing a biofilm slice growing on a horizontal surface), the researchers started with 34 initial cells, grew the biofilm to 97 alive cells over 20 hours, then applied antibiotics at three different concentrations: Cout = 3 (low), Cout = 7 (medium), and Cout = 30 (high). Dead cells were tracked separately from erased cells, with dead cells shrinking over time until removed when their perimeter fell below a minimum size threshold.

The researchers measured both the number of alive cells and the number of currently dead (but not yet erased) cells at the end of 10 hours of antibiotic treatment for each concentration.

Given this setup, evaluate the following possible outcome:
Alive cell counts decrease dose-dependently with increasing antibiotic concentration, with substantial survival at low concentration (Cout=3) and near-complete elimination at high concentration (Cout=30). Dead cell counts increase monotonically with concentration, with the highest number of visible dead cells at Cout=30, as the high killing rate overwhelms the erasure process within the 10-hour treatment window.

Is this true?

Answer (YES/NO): NO